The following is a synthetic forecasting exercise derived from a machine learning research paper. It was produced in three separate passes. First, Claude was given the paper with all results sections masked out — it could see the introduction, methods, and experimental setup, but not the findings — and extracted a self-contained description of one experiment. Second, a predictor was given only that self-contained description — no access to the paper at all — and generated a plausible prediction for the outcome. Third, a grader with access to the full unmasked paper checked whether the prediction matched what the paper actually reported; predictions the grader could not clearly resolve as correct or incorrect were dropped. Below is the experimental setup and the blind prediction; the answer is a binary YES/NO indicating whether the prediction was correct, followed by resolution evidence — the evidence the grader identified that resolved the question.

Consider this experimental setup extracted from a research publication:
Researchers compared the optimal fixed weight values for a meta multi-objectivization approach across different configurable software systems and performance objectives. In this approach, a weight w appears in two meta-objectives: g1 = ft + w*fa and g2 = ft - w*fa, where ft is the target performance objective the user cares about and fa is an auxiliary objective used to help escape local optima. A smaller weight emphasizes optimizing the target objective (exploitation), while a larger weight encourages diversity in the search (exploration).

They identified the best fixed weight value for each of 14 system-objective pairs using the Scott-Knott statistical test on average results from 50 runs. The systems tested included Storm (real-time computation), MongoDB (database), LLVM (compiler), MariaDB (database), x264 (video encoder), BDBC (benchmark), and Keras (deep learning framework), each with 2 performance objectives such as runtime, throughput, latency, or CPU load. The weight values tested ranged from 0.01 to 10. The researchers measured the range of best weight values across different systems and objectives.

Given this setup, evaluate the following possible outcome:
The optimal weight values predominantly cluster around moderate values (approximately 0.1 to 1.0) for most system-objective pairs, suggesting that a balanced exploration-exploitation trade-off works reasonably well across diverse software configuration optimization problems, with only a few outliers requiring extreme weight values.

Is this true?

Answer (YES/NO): NO